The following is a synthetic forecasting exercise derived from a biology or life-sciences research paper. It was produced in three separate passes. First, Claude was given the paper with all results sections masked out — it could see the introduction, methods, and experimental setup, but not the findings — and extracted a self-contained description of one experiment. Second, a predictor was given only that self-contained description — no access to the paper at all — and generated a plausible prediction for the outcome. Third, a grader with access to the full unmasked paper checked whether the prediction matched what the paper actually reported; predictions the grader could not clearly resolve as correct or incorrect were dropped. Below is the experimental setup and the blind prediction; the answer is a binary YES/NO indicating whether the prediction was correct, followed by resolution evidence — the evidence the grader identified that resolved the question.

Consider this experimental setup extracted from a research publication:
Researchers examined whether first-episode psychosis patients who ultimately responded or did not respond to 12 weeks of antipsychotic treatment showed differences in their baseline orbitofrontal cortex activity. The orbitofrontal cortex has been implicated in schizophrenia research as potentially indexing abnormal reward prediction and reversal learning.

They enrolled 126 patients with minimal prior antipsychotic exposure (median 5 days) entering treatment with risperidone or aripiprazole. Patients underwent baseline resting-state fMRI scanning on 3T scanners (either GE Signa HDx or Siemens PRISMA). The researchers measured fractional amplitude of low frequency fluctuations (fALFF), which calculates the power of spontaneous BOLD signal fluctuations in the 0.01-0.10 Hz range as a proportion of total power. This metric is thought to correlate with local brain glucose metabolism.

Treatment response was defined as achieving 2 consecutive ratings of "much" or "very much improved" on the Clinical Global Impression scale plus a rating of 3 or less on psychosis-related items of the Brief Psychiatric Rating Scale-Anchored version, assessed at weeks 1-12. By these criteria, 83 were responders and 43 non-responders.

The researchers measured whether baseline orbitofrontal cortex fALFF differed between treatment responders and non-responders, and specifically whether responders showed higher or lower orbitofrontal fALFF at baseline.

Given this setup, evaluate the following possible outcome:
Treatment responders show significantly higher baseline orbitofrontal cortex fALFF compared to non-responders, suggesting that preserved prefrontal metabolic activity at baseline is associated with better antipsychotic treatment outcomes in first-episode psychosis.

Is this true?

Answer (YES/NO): YES